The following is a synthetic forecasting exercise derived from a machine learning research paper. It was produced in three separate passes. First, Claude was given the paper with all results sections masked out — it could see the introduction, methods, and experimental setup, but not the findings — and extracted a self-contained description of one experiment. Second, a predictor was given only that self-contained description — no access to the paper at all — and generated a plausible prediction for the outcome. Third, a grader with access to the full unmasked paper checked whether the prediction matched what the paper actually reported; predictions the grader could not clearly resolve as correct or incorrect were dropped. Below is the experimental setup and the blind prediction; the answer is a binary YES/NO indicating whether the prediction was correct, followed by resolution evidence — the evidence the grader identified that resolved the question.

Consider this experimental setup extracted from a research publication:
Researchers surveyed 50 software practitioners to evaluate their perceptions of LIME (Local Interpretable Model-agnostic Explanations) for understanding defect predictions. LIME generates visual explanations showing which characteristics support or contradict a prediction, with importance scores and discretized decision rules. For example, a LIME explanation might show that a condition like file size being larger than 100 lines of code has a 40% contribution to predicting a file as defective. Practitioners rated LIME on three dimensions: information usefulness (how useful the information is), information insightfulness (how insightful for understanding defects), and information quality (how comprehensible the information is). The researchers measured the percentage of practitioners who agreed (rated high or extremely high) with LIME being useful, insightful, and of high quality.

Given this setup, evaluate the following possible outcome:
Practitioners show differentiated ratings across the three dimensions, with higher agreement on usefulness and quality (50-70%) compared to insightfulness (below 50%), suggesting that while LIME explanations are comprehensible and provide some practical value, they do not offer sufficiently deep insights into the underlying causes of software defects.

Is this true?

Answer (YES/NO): NO